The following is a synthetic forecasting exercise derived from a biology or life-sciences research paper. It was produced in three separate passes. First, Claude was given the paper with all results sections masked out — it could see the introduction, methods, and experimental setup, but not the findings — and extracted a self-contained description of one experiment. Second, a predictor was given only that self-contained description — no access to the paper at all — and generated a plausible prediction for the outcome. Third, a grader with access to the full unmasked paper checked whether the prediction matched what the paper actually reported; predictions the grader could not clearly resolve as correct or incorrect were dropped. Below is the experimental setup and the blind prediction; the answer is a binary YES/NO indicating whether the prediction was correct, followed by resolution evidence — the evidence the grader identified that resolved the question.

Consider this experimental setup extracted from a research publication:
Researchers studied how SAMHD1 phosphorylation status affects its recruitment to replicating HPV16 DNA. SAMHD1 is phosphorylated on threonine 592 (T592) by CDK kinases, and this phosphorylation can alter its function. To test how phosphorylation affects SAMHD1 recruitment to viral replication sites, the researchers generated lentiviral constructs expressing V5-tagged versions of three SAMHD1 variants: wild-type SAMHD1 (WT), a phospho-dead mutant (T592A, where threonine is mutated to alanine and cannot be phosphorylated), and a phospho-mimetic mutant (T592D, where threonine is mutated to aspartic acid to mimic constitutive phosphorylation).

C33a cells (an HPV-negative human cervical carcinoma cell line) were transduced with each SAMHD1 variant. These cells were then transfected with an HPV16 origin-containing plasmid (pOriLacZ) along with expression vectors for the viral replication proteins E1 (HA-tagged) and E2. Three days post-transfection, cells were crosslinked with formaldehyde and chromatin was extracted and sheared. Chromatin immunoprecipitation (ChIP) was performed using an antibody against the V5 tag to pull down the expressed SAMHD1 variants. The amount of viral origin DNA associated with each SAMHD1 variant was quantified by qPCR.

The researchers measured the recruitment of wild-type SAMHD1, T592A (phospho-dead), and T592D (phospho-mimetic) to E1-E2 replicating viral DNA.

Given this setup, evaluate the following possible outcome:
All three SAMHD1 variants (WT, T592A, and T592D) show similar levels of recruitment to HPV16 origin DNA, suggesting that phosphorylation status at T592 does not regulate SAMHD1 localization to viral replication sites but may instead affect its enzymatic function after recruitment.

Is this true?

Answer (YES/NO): NO